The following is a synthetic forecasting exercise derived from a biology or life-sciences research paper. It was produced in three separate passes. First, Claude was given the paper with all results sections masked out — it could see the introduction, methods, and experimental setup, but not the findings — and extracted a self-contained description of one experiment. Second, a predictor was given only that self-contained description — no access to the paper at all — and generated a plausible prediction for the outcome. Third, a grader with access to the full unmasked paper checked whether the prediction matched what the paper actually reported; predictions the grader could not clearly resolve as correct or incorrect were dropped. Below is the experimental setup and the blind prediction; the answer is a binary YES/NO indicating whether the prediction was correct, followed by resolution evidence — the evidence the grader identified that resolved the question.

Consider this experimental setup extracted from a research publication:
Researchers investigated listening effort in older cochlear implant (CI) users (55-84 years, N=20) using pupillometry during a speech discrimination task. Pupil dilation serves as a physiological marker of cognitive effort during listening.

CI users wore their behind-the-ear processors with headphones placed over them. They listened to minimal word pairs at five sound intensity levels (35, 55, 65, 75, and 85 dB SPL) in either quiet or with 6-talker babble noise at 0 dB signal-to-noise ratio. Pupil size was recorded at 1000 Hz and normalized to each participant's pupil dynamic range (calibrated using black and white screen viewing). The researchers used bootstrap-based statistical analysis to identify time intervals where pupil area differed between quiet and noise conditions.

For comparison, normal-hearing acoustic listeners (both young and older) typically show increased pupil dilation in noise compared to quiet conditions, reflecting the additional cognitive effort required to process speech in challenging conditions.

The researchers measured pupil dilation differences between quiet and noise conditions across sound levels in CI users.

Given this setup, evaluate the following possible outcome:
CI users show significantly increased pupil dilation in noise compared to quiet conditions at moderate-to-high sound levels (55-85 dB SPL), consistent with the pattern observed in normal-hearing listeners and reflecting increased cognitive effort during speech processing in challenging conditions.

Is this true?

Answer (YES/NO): NO